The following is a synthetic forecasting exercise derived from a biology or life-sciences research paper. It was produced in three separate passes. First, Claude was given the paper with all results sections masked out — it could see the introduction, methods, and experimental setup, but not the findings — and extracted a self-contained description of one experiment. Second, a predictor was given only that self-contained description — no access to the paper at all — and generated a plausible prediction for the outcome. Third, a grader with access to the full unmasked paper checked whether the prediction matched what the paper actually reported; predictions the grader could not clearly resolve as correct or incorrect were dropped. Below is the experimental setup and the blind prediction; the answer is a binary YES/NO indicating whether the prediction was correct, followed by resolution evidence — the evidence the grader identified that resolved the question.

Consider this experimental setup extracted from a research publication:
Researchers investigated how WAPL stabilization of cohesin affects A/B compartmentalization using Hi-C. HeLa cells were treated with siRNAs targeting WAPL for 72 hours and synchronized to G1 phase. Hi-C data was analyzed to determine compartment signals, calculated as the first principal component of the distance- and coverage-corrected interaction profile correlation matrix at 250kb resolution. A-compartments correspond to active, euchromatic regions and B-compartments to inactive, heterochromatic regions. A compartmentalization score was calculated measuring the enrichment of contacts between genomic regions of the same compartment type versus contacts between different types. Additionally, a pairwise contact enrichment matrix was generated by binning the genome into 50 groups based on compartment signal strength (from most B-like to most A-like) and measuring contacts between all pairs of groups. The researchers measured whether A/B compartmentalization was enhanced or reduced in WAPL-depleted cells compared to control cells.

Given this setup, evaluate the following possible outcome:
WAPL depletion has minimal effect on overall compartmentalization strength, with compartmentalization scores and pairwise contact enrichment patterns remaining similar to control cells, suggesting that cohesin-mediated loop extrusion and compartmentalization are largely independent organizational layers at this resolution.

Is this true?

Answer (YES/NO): NO